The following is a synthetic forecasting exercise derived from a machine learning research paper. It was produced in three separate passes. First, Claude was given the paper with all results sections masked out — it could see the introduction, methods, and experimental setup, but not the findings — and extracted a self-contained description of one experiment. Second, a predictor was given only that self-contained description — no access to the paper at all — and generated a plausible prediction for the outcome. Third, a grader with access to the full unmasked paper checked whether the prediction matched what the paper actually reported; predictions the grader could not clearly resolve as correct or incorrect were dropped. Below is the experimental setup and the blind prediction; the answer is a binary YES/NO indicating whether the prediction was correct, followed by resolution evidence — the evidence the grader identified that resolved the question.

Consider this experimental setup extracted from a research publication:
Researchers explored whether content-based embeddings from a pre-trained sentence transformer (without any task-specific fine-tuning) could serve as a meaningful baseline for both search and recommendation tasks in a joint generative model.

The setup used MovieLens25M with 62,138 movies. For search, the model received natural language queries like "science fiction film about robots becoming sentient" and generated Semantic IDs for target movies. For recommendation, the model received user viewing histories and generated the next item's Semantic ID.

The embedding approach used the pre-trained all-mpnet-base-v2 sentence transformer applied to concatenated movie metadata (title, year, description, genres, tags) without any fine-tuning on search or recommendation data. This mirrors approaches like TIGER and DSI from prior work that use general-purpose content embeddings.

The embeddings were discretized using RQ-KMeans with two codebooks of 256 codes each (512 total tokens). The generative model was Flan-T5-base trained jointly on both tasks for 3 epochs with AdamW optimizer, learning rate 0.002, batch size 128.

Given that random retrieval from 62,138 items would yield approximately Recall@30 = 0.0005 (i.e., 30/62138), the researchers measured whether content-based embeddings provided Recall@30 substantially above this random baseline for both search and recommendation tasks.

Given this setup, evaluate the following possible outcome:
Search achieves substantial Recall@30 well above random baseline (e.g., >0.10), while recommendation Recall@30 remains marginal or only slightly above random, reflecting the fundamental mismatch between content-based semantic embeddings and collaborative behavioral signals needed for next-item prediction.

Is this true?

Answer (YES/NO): NO